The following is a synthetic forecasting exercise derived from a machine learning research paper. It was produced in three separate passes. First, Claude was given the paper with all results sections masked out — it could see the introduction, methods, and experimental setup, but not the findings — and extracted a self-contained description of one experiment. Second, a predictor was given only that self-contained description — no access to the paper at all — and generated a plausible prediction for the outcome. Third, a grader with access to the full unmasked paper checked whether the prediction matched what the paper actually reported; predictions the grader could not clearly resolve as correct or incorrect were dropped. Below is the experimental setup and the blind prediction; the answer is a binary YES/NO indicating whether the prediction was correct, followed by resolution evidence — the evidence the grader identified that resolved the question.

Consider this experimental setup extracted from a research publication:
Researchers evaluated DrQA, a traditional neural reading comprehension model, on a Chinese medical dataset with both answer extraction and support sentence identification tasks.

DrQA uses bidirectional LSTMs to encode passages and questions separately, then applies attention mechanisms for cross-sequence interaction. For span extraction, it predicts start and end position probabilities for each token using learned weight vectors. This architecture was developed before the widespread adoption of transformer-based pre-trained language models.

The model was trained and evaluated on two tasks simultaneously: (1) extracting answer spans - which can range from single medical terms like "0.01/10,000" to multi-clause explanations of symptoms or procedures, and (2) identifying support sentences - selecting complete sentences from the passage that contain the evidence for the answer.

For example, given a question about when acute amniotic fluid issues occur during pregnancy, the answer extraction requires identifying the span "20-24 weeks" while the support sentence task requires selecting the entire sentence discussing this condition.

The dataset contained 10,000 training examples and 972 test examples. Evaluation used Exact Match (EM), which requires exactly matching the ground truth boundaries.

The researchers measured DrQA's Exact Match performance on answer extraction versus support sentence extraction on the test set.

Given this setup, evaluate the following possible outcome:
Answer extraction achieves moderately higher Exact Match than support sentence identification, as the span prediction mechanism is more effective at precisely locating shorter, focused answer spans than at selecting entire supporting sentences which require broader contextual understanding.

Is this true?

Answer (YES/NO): NO